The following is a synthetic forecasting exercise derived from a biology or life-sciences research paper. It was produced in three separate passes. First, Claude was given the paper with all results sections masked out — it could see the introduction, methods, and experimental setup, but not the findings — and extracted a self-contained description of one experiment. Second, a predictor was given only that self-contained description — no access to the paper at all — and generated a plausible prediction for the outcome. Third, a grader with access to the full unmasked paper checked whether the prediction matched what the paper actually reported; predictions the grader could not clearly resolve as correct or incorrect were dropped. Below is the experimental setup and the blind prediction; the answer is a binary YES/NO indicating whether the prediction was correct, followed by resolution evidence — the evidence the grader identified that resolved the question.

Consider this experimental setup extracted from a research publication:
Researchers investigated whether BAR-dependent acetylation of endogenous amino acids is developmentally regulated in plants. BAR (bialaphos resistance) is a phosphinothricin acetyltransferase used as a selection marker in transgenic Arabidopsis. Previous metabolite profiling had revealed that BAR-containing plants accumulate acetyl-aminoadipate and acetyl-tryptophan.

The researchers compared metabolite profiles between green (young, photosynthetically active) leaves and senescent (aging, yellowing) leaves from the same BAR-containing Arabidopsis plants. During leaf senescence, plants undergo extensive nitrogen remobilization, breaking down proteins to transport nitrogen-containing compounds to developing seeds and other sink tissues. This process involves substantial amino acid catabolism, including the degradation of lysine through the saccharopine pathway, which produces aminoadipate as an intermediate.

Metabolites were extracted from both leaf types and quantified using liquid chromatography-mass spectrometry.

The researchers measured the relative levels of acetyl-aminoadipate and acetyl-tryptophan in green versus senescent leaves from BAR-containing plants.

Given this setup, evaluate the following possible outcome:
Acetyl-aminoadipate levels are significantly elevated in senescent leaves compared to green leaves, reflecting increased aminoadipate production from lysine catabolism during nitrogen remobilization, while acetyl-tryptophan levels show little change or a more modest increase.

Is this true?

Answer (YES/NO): NO